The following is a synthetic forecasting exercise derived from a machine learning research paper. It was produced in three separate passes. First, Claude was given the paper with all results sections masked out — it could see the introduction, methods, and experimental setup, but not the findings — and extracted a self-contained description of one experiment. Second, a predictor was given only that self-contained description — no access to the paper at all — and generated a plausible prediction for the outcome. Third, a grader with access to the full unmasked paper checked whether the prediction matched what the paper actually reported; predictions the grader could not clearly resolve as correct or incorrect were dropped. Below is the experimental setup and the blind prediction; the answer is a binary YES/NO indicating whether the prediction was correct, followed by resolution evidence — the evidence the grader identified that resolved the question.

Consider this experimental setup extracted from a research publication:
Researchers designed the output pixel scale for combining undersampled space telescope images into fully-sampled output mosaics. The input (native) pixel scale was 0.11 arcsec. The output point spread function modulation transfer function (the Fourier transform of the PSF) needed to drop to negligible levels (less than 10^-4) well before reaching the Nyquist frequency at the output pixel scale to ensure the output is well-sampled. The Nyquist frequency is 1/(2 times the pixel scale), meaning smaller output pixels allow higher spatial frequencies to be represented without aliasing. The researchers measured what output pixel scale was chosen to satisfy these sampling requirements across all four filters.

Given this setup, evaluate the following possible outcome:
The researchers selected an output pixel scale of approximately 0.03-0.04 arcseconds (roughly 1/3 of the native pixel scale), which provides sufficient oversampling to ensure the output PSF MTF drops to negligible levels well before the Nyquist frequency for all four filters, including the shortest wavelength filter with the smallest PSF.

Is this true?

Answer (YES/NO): NO